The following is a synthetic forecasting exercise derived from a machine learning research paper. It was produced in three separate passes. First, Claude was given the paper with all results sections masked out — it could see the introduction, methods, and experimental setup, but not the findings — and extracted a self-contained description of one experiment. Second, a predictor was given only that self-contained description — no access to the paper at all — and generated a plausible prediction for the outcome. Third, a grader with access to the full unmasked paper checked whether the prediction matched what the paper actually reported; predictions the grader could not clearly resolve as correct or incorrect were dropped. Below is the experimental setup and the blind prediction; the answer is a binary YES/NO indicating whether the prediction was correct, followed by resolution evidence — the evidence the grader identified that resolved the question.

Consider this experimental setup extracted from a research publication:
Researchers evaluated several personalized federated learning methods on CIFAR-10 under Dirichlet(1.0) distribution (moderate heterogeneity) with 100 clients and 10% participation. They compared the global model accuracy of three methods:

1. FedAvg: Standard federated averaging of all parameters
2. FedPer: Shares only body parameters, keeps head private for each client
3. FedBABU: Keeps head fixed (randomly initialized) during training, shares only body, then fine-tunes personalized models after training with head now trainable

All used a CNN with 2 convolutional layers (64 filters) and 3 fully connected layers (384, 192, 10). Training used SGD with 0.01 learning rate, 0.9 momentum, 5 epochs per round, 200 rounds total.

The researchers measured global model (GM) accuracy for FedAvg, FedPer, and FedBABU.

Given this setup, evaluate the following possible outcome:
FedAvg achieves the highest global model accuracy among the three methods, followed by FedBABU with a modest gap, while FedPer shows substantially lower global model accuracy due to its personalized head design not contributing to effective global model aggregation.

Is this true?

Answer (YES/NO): YES